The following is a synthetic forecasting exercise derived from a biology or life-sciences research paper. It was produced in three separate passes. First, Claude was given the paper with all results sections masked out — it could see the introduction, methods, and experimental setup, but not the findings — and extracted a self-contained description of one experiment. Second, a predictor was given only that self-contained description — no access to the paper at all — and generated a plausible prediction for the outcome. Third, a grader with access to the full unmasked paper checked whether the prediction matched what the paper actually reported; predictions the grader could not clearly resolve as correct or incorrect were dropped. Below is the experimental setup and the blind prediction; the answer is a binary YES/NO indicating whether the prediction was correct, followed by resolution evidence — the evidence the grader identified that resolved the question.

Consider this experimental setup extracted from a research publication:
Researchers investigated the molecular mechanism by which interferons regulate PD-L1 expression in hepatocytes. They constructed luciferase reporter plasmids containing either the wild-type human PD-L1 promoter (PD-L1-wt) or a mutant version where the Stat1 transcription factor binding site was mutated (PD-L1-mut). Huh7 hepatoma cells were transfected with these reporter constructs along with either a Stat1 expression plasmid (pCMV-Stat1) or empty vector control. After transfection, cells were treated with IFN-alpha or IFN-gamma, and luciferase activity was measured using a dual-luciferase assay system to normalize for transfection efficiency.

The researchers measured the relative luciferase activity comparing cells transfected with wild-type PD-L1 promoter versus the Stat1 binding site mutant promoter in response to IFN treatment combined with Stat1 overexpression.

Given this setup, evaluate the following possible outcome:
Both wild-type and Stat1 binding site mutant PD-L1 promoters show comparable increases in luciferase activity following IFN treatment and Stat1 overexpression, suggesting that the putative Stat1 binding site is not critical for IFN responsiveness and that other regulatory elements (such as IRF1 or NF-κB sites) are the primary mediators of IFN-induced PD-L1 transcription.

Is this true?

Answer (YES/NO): NO